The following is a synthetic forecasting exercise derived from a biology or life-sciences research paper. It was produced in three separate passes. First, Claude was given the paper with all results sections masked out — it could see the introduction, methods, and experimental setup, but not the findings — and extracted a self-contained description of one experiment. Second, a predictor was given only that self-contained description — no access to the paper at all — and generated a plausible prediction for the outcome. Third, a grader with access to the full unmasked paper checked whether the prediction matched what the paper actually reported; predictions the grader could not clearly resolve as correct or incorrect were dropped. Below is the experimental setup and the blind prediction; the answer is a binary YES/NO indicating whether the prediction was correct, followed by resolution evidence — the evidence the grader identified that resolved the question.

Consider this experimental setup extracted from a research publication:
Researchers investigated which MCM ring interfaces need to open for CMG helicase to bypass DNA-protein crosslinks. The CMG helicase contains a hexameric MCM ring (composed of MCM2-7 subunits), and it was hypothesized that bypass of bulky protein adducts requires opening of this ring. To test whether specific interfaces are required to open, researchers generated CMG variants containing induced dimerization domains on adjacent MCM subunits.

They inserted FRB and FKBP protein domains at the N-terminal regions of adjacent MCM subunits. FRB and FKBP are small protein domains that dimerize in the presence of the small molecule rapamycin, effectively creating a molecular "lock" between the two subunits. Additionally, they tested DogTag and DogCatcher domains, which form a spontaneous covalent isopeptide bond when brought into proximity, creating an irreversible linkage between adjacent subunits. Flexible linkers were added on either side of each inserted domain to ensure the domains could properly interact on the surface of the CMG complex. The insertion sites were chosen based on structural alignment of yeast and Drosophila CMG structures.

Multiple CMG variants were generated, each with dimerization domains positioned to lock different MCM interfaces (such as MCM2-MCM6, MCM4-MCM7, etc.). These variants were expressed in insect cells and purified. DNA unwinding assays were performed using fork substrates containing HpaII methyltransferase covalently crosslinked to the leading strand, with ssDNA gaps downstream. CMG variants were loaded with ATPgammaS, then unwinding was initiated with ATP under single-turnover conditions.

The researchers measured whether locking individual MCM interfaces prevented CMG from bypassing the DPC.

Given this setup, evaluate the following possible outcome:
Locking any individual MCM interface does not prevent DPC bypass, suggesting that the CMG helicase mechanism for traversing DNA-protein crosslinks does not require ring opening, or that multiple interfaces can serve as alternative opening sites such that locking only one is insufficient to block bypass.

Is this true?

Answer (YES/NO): YES